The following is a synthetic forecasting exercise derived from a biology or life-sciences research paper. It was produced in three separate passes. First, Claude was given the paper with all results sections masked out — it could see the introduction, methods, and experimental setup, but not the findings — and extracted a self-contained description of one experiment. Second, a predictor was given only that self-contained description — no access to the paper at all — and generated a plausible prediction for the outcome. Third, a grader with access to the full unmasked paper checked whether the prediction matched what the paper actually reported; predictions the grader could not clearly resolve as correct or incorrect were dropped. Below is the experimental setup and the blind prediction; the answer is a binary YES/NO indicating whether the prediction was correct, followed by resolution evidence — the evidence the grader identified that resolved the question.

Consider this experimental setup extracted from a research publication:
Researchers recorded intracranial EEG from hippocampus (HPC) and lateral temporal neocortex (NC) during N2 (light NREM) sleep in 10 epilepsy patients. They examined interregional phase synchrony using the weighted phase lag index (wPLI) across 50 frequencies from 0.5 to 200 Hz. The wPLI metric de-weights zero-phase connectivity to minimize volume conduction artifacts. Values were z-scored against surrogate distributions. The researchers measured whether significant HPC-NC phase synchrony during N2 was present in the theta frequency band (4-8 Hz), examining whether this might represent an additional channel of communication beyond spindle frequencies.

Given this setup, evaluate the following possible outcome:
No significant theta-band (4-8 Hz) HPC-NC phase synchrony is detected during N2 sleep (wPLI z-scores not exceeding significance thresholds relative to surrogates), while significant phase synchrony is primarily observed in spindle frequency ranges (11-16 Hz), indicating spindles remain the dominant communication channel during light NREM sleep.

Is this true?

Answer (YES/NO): NO